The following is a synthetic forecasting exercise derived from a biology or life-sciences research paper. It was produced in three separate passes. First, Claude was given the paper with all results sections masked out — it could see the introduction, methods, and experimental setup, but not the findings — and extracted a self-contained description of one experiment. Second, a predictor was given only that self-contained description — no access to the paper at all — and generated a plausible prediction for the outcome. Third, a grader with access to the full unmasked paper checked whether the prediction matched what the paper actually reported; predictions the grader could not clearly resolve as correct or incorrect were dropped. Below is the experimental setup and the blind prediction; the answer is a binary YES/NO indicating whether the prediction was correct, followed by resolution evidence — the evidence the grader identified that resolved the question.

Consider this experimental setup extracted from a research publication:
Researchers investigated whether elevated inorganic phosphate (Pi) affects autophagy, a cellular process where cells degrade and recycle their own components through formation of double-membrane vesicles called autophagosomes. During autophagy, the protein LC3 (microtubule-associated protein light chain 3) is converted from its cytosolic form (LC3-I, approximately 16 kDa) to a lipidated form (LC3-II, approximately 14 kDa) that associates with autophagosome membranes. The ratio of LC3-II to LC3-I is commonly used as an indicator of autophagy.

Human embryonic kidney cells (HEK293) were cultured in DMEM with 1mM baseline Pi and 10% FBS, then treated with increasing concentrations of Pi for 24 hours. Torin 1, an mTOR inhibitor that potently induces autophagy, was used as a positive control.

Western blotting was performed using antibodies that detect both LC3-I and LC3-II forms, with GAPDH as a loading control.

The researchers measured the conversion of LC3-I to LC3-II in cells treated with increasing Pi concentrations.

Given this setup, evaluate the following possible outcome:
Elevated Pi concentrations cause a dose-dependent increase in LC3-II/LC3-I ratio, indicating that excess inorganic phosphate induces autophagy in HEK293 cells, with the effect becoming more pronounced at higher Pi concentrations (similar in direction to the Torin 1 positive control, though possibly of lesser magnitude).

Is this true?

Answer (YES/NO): NO